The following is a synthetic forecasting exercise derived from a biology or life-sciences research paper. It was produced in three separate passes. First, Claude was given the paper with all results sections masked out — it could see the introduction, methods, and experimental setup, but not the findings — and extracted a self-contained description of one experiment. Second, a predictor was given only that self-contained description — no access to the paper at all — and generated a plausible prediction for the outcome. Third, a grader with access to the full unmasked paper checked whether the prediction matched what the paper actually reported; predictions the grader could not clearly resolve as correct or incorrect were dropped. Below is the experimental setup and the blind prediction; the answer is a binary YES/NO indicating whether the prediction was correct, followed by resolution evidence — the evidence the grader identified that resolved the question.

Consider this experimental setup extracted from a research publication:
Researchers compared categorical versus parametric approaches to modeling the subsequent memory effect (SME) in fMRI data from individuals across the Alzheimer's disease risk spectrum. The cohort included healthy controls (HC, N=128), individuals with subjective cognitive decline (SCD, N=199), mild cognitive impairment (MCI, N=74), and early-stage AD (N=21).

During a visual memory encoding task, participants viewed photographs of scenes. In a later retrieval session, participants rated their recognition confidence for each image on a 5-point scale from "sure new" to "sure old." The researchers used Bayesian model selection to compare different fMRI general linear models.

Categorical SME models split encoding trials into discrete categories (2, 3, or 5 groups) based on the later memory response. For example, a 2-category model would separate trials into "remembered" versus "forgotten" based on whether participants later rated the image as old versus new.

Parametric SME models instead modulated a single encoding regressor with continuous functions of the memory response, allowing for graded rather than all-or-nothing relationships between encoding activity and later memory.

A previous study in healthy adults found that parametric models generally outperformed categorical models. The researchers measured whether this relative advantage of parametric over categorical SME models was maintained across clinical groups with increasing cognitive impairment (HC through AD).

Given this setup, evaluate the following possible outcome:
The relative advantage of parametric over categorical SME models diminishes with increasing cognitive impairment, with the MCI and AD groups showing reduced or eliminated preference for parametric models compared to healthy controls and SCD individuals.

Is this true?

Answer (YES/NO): NO